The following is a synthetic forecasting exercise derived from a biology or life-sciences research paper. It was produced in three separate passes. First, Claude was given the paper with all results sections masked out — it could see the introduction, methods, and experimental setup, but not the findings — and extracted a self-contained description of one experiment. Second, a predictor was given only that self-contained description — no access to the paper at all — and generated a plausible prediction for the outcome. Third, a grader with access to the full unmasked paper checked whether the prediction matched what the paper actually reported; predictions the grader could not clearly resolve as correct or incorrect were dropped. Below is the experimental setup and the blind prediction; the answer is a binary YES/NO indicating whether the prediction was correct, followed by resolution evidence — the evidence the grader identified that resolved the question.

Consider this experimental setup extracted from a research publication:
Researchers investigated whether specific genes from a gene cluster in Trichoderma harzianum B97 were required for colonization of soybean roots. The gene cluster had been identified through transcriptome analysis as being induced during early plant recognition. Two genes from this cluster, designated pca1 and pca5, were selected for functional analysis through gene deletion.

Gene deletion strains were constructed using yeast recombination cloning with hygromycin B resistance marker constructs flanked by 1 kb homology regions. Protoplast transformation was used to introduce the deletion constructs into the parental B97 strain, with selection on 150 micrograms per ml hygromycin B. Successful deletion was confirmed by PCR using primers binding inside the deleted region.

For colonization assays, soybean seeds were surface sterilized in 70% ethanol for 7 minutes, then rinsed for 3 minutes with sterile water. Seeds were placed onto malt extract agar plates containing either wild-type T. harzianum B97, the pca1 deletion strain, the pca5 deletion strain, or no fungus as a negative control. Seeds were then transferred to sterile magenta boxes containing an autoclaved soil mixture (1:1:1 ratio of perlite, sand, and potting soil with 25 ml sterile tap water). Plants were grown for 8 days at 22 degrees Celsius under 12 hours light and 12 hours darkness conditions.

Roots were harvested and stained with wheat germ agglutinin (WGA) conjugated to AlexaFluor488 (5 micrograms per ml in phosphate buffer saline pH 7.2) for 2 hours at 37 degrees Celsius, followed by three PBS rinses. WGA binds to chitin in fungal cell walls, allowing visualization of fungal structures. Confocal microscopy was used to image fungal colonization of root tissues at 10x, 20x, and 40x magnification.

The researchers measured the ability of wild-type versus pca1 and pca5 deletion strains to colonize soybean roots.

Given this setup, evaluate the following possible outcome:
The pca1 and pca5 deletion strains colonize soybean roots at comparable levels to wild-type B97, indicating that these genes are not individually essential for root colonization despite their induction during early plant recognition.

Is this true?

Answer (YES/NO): NO